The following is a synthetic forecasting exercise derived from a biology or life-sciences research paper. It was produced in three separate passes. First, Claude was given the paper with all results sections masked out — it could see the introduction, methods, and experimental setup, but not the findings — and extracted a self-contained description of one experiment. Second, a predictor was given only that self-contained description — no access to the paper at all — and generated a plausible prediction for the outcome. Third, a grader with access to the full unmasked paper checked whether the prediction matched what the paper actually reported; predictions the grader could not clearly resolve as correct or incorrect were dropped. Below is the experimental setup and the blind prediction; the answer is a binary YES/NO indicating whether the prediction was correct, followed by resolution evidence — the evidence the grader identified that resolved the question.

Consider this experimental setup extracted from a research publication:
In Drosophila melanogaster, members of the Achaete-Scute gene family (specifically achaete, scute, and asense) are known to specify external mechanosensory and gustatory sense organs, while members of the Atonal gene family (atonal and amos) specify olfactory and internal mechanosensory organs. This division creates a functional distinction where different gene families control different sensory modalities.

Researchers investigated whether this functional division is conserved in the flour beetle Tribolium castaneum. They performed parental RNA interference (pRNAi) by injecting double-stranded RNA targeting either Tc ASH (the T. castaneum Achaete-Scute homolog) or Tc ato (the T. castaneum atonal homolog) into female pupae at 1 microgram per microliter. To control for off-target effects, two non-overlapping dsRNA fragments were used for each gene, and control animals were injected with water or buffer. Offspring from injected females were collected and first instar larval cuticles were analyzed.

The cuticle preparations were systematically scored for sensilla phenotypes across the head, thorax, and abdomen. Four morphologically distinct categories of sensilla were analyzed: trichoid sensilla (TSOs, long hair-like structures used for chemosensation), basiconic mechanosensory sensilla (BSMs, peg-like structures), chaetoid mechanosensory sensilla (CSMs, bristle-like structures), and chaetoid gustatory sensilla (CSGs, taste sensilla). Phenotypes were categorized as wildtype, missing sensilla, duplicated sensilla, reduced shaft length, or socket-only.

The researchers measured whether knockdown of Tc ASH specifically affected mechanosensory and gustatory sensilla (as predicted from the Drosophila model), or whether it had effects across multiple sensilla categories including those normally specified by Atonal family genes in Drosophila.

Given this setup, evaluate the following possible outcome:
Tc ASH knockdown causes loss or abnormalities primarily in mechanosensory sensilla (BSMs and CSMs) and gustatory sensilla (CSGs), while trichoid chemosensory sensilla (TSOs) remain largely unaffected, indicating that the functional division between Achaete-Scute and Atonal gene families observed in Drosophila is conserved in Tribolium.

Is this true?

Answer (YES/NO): NO